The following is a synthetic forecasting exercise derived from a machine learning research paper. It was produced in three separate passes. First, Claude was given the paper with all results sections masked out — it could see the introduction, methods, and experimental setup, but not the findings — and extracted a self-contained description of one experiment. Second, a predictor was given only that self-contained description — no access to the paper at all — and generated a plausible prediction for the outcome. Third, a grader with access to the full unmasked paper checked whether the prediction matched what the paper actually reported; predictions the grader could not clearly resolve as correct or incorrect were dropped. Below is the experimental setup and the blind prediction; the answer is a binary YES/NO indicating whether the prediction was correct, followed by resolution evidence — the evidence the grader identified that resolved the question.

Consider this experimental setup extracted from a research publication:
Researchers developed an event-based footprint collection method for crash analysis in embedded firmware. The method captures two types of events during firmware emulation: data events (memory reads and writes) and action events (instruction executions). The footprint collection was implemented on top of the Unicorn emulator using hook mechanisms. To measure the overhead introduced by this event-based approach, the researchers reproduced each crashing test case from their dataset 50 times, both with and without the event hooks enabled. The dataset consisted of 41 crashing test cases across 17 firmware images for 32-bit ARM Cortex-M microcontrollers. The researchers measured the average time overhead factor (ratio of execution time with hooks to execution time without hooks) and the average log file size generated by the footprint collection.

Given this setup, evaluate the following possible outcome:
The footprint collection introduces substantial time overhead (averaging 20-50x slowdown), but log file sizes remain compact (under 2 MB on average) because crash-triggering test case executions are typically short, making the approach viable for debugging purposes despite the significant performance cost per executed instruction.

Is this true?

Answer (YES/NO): NO